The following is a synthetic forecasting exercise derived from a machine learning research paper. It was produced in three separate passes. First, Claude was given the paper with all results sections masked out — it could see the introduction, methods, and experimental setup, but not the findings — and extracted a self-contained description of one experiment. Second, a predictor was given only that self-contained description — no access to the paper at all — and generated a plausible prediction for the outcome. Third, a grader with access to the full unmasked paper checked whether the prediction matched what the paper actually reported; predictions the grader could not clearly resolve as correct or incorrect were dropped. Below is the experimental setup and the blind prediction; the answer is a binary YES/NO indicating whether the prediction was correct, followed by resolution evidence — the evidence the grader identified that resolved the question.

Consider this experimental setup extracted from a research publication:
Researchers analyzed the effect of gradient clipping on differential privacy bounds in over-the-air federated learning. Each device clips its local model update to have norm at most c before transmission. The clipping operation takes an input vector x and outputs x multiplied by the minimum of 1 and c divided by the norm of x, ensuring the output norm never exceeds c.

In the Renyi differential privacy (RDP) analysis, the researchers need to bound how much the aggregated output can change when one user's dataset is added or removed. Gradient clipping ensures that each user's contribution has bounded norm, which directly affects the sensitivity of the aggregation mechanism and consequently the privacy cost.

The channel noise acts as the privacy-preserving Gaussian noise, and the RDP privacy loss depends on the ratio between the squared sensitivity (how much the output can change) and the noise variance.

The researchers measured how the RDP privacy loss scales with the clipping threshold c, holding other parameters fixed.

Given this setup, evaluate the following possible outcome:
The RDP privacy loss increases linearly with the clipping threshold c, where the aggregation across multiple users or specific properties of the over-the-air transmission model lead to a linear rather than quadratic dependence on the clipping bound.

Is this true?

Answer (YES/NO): NO